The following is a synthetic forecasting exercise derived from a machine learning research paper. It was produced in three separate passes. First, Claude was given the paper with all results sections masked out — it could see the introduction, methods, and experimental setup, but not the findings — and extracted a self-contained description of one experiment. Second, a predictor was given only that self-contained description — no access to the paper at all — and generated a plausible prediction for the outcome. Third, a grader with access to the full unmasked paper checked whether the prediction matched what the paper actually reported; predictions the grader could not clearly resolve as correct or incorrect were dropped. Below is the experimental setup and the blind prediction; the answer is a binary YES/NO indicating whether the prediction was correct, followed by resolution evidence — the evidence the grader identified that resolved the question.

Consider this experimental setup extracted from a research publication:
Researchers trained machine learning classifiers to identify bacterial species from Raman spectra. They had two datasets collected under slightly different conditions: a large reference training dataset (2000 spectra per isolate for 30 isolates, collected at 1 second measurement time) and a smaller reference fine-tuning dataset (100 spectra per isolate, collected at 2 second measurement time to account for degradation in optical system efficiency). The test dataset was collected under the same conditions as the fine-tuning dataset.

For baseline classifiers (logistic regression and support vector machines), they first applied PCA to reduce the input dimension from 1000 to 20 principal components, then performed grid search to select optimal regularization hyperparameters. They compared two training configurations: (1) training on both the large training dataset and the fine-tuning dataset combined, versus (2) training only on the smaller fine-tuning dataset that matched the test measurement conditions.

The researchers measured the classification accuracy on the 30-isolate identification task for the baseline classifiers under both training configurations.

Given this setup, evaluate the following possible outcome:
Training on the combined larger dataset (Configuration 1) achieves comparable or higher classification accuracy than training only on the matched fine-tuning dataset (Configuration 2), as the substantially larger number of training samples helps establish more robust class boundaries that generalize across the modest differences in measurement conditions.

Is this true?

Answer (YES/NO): NO